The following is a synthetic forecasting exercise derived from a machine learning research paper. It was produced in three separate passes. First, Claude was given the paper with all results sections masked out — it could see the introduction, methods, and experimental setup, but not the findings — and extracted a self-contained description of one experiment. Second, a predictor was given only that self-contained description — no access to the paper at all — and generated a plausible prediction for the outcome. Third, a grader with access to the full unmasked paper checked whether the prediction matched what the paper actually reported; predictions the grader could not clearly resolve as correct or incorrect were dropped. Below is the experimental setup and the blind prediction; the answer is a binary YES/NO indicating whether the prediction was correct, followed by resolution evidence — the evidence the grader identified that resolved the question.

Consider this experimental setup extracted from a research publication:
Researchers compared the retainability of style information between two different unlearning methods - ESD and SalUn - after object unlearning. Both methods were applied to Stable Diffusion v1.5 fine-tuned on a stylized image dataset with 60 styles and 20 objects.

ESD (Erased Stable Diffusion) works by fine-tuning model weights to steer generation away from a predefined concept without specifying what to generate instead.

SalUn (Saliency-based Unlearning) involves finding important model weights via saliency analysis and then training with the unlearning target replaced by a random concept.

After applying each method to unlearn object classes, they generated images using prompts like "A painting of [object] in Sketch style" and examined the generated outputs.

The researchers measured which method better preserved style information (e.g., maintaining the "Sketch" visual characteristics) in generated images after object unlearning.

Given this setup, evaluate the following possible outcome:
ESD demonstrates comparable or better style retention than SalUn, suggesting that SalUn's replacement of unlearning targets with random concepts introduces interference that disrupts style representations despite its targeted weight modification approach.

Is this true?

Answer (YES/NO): NO